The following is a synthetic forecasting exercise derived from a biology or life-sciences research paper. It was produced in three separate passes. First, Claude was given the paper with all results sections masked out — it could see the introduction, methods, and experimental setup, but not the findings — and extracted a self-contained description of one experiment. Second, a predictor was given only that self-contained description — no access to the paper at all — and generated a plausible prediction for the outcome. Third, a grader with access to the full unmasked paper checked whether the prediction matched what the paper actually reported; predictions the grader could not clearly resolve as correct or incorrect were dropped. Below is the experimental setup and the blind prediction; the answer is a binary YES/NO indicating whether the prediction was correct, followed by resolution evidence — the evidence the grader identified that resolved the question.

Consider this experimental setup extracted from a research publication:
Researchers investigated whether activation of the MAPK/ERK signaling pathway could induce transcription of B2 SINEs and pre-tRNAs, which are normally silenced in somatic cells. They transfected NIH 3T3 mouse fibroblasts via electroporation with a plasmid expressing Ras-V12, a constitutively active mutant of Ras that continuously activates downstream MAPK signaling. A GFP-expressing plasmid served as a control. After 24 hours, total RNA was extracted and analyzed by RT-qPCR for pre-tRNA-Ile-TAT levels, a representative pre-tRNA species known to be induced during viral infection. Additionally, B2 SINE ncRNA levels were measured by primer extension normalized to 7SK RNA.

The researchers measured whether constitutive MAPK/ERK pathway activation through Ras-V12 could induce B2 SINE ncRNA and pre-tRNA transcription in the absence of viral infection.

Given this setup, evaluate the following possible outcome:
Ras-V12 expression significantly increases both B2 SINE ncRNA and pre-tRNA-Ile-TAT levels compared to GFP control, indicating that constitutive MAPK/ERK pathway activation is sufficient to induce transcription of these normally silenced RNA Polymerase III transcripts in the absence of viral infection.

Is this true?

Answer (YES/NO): YES